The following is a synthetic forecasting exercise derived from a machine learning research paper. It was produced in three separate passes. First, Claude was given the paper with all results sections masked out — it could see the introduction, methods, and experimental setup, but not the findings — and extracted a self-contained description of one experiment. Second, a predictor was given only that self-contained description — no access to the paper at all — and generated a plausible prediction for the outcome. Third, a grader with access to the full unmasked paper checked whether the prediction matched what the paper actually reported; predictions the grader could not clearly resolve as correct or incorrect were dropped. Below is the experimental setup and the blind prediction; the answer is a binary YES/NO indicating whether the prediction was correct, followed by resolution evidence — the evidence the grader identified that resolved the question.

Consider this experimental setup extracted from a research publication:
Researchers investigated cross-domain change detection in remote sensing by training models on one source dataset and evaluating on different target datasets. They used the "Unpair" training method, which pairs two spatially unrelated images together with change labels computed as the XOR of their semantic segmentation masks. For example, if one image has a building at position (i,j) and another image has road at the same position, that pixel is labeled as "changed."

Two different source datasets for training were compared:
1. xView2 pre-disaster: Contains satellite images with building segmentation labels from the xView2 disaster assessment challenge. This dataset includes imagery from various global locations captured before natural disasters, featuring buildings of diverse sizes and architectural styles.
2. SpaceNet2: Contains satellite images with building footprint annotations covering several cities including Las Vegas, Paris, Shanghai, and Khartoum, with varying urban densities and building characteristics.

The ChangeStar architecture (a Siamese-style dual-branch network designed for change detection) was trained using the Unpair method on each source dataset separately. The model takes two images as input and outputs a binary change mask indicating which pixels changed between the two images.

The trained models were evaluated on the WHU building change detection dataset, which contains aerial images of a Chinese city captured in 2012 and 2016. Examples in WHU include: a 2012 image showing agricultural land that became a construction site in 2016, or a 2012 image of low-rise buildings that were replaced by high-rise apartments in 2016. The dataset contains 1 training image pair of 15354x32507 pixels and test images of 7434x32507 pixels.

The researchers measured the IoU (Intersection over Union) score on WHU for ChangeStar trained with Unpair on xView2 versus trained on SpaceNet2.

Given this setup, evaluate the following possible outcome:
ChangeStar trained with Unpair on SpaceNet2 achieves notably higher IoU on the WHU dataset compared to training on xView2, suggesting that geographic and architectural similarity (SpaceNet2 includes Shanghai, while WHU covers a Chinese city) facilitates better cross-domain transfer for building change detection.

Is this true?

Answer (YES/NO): NO